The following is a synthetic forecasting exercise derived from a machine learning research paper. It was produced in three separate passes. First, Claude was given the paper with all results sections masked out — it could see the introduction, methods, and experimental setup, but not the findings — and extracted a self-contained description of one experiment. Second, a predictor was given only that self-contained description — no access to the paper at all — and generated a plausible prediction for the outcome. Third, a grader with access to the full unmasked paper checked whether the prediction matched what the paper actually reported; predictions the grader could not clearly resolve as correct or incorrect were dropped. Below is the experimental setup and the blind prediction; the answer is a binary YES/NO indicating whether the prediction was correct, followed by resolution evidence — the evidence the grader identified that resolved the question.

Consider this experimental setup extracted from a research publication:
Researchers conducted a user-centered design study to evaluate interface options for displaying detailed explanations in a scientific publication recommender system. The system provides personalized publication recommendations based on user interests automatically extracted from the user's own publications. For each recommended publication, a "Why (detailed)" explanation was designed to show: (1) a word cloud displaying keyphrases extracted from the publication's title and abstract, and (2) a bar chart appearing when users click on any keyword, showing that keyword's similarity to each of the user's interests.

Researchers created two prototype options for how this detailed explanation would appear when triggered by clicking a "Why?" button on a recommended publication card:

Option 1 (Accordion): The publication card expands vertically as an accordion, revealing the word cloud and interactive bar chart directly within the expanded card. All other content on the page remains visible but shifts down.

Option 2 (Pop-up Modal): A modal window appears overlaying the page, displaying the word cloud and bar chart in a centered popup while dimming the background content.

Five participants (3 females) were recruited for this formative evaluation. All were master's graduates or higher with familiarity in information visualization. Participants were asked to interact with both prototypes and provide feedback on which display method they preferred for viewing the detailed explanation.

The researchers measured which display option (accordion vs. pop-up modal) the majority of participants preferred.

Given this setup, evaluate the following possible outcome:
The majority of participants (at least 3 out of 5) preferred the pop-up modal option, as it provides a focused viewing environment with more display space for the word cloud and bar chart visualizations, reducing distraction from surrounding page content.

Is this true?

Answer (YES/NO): NO